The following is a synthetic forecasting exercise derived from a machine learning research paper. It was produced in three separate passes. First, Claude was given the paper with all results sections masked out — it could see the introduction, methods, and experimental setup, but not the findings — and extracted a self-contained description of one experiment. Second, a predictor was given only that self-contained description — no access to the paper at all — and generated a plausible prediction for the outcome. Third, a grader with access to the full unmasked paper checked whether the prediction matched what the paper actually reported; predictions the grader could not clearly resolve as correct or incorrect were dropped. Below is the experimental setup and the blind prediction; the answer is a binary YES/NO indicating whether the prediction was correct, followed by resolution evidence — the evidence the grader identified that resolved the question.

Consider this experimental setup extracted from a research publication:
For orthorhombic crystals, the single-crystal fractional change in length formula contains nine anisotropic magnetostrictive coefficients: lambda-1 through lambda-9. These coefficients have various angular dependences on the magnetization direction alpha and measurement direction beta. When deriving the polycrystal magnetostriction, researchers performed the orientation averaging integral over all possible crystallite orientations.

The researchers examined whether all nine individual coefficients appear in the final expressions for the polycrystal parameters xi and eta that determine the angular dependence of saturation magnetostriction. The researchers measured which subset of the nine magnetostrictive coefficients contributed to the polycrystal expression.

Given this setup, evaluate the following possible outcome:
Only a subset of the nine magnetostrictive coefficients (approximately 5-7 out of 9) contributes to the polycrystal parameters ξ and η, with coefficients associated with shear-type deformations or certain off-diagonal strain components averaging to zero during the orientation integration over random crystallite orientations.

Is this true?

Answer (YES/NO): NO